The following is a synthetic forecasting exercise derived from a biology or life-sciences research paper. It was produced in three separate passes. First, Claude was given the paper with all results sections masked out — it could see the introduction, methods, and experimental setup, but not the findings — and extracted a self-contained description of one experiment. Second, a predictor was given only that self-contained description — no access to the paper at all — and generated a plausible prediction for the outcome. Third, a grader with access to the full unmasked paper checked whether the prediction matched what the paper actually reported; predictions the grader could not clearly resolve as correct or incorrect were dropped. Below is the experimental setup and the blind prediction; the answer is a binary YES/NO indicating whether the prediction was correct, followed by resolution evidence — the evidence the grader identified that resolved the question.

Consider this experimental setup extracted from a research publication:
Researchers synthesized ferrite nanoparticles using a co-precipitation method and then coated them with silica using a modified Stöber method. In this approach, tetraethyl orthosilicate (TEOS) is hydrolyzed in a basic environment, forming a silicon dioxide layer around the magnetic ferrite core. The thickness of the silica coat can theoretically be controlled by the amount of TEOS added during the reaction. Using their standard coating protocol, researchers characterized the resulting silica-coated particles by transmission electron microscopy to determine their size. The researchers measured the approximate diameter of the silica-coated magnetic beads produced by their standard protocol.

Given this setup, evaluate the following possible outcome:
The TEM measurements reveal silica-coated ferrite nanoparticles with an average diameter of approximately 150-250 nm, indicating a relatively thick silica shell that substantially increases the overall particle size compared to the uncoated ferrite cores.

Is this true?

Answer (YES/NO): NO